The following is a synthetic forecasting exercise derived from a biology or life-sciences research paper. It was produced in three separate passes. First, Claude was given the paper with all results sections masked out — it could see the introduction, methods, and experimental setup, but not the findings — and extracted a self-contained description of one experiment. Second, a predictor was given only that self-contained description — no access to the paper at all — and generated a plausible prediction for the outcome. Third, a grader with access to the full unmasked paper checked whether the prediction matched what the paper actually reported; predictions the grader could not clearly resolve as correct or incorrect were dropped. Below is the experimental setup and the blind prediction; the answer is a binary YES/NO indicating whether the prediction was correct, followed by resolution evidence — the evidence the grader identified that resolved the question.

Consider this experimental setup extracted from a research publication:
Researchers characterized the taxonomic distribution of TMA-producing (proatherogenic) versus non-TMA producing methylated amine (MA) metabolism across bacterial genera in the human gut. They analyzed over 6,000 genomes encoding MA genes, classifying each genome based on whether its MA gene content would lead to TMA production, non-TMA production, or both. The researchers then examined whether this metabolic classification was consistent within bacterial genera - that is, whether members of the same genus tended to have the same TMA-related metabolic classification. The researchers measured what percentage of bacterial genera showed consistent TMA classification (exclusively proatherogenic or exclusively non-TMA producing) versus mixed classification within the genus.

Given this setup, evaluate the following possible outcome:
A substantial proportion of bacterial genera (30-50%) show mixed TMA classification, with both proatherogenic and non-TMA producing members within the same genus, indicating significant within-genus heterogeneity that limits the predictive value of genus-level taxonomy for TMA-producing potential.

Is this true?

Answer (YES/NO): NO